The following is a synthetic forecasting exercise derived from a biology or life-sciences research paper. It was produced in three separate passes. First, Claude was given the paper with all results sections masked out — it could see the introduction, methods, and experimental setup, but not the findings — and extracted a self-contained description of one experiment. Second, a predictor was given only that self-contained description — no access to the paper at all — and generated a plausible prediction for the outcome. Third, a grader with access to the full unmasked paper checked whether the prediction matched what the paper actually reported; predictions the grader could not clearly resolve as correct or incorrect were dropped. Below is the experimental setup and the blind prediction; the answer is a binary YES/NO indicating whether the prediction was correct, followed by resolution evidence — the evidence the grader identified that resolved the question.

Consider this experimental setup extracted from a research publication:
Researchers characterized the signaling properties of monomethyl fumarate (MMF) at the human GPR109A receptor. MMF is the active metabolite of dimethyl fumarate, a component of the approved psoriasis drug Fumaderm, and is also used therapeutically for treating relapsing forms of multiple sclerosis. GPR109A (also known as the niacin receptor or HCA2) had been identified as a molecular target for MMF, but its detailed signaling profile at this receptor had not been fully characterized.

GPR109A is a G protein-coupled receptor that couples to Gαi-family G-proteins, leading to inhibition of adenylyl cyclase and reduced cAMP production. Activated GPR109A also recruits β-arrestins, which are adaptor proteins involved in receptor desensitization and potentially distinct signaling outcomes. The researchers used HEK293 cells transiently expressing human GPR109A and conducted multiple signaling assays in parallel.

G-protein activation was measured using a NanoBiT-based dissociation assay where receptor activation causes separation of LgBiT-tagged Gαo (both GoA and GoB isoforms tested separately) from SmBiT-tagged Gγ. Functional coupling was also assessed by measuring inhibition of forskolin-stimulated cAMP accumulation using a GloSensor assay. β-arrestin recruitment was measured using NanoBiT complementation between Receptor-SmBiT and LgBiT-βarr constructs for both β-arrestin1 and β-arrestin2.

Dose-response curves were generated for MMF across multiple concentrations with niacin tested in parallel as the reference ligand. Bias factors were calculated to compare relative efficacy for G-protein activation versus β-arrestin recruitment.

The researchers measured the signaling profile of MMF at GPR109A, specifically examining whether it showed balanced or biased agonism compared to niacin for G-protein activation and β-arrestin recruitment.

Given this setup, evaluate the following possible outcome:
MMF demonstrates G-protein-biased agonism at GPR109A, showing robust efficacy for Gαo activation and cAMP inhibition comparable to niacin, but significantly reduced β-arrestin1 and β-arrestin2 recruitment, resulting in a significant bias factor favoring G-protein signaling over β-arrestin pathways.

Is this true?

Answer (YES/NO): NO